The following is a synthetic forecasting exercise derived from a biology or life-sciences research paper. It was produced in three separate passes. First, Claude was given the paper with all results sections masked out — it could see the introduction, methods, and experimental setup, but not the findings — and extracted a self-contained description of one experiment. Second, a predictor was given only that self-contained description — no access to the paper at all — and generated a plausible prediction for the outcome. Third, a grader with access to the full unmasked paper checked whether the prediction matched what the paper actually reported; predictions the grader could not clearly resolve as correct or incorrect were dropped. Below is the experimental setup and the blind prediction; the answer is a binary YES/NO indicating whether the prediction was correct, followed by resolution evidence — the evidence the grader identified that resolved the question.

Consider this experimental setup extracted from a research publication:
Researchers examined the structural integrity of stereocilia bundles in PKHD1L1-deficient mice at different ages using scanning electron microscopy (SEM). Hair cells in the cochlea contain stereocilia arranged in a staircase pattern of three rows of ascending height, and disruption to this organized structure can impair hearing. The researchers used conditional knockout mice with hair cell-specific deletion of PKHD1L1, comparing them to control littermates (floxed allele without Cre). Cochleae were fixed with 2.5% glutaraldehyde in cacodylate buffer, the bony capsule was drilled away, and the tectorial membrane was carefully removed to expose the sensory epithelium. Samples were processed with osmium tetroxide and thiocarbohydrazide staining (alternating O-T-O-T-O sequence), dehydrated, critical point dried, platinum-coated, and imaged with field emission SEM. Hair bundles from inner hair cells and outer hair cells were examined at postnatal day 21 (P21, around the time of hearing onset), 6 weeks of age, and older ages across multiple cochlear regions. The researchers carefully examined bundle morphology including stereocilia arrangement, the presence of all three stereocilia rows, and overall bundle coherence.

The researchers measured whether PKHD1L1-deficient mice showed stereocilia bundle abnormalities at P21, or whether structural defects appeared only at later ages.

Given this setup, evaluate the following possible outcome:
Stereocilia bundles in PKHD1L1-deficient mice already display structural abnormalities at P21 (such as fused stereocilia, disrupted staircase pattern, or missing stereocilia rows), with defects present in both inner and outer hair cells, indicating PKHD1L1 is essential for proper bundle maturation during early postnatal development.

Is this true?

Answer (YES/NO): NO